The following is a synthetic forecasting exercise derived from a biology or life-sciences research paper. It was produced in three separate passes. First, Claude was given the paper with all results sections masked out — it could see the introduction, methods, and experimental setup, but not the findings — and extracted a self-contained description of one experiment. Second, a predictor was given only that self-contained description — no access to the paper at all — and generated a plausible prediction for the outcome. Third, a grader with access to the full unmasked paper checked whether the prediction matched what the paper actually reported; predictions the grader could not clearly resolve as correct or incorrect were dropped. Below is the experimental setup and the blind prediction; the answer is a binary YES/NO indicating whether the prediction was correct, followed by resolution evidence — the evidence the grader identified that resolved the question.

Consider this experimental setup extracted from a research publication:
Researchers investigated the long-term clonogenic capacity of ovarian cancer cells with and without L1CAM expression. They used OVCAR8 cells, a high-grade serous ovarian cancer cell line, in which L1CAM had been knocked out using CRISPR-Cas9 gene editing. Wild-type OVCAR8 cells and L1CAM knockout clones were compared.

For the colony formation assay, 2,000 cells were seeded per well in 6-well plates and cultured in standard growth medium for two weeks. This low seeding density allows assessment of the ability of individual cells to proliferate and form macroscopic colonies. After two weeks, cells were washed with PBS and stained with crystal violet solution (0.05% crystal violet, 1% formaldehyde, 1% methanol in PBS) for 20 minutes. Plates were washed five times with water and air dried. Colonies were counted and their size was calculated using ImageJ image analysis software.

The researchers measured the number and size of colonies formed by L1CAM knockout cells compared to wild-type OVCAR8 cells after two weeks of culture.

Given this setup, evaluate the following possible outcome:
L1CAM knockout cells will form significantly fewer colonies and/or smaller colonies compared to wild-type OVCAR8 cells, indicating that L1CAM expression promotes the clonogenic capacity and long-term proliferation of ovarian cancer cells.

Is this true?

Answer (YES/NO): YES